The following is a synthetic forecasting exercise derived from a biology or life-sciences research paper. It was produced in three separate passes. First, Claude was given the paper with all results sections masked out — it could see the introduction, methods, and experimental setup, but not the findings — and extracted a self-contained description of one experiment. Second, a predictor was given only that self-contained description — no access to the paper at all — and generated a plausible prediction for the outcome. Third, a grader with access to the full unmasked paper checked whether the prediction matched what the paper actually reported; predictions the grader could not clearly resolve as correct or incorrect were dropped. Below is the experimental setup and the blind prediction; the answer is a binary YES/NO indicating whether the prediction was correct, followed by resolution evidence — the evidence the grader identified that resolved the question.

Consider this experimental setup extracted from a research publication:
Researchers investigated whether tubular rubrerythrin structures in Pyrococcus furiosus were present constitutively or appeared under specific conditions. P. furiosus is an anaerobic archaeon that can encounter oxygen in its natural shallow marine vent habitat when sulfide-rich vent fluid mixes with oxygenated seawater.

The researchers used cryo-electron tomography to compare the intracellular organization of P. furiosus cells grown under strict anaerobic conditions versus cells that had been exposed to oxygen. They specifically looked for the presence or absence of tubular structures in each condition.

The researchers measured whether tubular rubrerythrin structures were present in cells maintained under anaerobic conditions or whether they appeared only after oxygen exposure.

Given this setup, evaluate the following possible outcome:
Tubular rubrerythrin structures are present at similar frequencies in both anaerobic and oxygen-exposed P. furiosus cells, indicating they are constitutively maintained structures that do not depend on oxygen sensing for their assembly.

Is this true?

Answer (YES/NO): NO